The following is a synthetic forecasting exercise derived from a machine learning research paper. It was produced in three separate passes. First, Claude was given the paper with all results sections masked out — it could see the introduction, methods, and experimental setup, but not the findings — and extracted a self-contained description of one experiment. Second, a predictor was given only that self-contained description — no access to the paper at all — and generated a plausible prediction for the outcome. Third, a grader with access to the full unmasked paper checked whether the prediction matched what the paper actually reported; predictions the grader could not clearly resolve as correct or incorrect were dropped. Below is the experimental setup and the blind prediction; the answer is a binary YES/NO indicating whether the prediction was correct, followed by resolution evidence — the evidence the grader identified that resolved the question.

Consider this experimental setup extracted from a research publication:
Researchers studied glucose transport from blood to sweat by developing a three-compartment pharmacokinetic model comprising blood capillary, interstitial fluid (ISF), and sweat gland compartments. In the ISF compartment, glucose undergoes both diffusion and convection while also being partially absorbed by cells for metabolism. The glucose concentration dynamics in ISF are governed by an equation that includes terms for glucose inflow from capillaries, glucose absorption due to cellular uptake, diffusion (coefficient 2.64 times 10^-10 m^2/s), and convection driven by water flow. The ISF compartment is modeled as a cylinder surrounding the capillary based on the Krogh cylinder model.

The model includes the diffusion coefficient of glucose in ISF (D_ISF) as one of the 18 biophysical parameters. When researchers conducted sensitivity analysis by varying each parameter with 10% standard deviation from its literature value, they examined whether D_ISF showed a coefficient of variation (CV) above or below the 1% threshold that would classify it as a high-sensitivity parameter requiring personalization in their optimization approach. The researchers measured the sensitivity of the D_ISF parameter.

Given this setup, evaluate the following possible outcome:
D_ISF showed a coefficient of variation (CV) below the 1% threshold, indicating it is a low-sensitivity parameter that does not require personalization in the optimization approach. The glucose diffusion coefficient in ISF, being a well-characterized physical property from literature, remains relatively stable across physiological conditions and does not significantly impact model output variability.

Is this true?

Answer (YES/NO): YES